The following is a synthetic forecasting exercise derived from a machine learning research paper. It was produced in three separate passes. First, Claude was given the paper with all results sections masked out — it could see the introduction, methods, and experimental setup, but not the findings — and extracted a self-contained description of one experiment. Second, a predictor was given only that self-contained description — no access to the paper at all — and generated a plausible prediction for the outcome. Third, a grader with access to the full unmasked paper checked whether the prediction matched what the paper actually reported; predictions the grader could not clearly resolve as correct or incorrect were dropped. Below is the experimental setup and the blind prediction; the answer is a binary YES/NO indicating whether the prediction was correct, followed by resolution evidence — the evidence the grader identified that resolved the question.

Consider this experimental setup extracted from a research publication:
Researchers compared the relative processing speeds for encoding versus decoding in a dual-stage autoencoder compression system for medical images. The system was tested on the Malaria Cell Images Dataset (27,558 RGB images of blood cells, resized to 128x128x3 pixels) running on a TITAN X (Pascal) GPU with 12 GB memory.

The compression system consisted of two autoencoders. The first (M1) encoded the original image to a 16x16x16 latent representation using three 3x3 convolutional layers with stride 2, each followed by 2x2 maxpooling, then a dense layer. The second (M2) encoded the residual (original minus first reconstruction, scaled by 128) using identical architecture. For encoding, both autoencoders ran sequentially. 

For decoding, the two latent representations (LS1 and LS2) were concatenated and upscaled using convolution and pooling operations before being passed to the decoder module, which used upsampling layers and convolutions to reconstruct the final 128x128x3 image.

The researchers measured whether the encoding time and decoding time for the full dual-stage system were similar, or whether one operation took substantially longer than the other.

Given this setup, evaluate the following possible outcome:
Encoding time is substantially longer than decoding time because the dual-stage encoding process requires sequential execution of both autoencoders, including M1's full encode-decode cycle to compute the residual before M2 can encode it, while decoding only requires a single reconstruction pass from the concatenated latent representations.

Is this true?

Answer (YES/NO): NO